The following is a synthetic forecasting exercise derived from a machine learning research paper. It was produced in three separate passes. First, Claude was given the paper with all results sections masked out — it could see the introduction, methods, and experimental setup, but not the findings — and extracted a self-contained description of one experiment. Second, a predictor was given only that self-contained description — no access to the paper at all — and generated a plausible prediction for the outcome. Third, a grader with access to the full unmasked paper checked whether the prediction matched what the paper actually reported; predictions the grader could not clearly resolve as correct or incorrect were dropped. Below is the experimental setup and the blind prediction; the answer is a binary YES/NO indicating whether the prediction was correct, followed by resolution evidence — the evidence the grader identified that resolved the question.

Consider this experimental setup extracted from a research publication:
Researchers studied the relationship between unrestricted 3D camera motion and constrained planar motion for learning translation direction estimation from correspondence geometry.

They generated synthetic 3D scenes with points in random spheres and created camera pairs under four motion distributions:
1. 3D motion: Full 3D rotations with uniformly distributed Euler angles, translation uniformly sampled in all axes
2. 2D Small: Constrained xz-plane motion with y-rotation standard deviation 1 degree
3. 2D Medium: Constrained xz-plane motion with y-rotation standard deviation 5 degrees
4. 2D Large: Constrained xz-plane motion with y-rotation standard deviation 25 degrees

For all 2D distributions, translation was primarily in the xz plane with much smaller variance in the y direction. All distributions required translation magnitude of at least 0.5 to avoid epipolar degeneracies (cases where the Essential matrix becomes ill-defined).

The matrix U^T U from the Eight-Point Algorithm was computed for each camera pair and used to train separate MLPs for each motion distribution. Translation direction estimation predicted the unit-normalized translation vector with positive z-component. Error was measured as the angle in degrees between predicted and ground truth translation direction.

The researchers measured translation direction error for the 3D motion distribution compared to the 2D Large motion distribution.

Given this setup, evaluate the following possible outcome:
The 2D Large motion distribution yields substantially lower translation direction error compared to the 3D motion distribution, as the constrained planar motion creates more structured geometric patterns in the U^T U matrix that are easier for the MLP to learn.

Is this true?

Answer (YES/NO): YES